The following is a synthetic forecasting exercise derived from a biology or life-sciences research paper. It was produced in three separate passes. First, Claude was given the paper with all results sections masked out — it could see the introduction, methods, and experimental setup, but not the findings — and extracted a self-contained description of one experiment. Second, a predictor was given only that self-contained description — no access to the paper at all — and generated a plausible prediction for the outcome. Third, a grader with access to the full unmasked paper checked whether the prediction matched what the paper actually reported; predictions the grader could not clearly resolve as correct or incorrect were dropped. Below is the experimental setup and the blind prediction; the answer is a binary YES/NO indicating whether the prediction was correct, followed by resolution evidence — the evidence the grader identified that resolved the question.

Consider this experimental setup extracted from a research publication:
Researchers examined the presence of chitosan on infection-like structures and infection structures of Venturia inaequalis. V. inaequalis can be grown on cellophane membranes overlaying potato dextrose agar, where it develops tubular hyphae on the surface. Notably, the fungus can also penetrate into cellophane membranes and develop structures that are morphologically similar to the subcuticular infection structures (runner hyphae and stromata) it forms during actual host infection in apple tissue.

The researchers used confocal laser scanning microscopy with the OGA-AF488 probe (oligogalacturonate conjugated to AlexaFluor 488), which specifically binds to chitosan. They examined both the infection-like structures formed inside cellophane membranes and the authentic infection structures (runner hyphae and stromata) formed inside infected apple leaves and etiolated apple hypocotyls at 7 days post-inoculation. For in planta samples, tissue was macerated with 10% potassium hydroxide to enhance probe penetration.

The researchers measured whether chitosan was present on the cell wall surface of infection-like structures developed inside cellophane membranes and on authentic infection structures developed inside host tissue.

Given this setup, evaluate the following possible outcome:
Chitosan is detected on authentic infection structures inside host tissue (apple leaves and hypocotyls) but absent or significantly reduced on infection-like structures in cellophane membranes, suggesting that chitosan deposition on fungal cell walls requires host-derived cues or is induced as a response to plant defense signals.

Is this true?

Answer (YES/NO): NO